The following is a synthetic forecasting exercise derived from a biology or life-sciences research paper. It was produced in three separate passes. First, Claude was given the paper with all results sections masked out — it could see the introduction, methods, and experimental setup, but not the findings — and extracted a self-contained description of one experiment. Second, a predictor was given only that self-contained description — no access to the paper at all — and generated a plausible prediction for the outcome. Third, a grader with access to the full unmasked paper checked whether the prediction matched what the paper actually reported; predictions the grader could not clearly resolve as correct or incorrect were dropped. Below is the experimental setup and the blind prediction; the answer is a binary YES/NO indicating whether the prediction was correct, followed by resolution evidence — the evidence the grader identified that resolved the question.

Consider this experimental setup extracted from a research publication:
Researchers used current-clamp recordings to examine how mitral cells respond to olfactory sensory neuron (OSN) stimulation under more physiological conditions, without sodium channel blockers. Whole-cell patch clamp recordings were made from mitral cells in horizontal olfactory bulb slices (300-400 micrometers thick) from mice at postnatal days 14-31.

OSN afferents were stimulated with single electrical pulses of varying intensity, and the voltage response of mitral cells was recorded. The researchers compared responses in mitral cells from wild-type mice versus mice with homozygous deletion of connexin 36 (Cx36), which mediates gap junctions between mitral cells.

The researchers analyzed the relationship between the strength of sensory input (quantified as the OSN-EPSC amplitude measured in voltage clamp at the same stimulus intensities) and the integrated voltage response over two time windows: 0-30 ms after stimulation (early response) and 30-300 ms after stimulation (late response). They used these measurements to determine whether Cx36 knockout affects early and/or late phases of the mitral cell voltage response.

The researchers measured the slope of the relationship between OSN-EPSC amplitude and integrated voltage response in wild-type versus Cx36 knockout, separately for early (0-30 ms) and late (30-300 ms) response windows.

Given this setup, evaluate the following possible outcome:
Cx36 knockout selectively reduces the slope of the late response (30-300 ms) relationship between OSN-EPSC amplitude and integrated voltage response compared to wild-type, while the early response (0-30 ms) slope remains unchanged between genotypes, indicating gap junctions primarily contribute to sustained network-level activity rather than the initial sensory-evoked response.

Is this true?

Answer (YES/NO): NO